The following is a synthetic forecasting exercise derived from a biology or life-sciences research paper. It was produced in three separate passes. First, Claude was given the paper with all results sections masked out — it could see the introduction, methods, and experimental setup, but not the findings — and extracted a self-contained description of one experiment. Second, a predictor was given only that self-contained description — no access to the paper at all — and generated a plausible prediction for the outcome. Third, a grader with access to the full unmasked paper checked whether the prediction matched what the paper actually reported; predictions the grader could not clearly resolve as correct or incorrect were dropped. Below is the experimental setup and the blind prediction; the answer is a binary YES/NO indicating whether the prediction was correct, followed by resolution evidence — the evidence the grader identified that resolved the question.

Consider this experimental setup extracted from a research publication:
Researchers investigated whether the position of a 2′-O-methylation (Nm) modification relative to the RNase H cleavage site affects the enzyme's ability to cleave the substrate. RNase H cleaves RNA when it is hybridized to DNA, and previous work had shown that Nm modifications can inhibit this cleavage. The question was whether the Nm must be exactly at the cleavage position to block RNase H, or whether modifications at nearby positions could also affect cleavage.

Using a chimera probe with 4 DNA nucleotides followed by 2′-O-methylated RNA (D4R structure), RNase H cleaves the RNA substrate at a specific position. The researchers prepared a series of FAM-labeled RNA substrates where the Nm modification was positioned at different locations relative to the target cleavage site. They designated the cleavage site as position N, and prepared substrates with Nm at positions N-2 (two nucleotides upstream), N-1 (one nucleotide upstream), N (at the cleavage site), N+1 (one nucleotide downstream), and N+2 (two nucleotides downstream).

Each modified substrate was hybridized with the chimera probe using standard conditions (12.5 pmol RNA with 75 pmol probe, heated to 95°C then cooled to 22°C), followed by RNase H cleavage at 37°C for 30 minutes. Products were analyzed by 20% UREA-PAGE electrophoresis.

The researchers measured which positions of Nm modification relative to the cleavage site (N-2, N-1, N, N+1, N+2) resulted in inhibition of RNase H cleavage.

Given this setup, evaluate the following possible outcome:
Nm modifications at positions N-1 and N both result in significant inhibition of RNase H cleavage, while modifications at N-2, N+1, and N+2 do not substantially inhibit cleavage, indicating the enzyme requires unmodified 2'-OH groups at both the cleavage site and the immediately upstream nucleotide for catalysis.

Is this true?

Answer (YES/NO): NO